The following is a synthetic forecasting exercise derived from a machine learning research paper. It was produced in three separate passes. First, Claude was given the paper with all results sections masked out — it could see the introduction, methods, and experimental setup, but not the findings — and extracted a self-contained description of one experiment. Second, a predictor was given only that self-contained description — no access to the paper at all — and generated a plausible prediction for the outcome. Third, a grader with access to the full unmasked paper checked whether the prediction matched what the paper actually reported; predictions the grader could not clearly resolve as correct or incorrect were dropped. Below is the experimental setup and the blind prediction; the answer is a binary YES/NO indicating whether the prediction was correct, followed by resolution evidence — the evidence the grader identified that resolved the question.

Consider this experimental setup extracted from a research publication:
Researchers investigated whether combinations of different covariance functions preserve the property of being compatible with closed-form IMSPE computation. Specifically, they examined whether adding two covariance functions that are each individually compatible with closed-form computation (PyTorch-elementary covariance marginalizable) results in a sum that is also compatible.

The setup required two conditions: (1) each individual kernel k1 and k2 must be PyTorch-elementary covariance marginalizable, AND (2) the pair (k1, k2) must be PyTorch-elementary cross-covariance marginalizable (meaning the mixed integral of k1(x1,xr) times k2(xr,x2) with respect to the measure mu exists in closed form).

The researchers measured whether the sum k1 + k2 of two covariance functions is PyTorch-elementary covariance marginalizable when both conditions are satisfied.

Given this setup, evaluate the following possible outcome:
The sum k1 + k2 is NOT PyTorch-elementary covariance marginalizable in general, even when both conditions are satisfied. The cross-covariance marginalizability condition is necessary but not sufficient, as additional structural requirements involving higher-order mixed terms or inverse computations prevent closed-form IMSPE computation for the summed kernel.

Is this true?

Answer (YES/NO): NO